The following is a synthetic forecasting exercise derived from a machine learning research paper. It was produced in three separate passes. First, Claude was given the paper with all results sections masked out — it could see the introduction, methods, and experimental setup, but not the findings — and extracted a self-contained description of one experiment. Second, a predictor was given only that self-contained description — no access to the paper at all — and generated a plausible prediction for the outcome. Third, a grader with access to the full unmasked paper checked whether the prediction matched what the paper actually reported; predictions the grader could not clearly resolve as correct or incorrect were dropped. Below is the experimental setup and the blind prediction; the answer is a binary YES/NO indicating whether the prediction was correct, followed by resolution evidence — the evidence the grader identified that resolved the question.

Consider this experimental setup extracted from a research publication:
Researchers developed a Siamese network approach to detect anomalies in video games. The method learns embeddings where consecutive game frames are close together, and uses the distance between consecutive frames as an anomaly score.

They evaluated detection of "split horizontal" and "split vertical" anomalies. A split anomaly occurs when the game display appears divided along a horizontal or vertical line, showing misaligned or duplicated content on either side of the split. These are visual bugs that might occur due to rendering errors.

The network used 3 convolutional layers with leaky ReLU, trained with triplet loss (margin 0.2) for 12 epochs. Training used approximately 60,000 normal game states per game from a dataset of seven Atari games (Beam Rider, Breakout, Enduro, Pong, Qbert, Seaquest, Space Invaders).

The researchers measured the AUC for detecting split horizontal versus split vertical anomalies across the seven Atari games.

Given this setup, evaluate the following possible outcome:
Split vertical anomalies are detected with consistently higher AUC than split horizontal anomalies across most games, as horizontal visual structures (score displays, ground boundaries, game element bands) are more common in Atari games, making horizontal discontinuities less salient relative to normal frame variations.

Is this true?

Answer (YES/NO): NO